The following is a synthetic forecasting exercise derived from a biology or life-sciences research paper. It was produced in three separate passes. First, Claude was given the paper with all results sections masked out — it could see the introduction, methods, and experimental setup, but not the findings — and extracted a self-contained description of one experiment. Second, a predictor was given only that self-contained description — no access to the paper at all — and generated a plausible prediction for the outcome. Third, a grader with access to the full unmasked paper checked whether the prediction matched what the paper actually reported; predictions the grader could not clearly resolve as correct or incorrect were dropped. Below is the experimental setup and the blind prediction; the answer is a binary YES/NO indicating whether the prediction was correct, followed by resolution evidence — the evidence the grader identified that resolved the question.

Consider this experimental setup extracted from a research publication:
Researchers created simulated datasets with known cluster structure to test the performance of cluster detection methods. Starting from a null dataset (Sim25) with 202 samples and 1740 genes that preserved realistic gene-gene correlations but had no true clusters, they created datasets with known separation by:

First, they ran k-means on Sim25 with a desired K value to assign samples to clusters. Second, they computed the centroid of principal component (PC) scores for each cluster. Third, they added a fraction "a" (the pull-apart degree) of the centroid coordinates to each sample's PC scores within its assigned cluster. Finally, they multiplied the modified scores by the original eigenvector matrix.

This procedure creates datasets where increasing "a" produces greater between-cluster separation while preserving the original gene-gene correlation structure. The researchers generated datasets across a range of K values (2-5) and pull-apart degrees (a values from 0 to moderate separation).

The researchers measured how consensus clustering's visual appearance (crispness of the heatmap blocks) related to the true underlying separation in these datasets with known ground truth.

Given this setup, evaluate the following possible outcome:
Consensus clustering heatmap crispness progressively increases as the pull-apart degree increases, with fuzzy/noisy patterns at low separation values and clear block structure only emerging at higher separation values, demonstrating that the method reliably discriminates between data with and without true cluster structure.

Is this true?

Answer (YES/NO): NO